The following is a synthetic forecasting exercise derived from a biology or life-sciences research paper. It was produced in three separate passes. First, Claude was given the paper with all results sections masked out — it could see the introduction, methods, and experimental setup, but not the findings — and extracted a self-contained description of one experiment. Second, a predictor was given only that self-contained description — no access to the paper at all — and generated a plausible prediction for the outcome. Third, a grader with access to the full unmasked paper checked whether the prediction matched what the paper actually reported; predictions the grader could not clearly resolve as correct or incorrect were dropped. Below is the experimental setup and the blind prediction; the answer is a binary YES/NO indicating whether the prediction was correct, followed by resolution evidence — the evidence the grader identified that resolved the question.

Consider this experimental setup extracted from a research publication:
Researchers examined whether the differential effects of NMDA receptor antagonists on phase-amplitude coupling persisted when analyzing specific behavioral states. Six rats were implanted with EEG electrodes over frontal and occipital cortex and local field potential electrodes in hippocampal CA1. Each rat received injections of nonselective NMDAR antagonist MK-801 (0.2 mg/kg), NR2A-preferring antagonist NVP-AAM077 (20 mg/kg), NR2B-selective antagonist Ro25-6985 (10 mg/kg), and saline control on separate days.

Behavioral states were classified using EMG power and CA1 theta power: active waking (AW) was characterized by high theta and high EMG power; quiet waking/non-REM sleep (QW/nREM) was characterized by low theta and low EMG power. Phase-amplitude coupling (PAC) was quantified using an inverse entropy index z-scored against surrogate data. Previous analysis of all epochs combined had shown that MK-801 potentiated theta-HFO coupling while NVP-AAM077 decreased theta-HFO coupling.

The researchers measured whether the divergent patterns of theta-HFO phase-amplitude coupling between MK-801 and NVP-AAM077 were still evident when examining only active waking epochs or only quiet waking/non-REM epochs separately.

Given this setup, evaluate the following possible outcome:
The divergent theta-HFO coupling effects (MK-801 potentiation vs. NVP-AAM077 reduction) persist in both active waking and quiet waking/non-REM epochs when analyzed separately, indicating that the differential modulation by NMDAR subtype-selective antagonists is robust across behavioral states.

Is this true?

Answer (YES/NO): YES